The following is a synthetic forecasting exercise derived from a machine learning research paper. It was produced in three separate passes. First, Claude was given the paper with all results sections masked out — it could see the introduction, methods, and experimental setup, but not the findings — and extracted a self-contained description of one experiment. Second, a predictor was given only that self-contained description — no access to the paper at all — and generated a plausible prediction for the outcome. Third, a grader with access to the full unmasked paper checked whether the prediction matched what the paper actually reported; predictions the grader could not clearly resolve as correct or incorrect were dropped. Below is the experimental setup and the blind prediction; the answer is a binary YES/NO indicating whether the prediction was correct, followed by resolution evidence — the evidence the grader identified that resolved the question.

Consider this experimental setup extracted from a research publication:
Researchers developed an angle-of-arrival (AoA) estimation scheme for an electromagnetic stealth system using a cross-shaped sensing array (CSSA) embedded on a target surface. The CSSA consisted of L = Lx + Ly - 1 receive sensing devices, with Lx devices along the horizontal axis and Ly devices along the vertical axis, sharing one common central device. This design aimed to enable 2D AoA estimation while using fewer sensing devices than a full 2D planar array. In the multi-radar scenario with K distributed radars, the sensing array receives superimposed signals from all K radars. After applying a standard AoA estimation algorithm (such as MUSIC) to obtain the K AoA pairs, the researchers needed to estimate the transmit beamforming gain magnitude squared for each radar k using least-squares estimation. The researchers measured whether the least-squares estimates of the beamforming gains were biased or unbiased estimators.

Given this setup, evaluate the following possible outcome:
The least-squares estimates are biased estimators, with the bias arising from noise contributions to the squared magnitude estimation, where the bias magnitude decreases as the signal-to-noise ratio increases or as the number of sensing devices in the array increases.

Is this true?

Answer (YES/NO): NO